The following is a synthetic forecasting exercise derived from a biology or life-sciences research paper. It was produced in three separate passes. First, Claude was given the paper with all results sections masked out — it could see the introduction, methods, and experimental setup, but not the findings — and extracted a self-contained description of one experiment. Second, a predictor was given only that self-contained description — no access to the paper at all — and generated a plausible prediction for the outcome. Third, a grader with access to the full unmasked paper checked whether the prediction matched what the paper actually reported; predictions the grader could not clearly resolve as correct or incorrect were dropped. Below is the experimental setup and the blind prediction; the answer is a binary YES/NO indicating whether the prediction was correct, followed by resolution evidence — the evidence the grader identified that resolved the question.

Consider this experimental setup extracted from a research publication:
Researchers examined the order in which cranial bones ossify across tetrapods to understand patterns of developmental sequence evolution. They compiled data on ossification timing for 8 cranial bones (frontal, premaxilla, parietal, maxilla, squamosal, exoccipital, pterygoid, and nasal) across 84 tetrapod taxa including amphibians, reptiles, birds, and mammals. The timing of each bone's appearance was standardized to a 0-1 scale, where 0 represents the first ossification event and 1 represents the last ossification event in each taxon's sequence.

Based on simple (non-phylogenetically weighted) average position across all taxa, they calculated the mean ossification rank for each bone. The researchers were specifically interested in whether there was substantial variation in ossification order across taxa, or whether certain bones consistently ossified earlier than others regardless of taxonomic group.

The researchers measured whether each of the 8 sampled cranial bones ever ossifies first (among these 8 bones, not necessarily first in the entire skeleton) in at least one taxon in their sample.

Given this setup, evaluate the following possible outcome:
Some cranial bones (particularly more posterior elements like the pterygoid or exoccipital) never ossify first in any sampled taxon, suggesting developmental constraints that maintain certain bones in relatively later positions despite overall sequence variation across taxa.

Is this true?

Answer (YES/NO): NO